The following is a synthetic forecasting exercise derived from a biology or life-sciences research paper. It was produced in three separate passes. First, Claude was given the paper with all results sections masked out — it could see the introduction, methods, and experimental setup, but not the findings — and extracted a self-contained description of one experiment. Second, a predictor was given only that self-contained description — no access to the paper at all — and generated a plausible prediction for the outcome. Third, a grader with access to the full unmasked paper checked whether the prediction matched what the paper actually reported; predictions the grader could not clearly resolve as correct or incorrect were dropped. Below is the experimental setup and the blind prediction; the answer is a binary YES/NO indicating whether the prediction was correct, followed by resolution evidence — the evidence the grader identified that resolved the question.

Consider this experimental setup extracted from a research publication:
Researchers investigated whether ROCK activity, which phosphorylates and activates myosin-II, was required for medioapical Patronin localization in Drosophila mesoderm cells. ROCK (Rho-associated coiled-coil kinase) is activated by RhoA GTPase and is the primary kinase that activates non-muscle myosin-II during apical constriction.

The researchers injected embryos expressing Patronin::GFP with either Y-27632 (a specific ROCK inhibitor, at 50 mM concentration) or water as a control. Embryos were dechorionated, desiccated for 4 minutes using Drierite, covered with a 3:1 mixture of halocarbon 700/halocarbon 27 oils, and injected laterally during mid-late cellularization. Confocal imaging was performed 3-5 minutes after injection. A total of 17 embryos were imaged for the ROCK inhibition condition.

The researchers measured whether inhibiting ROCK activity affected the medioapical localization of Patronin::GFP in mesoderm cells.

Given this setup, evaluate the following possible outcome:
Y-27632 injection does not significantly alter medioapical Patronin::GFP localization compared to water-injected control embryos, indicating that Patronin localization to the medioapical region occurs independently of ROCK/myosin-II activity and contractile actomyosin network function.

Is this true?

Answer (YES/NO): NO